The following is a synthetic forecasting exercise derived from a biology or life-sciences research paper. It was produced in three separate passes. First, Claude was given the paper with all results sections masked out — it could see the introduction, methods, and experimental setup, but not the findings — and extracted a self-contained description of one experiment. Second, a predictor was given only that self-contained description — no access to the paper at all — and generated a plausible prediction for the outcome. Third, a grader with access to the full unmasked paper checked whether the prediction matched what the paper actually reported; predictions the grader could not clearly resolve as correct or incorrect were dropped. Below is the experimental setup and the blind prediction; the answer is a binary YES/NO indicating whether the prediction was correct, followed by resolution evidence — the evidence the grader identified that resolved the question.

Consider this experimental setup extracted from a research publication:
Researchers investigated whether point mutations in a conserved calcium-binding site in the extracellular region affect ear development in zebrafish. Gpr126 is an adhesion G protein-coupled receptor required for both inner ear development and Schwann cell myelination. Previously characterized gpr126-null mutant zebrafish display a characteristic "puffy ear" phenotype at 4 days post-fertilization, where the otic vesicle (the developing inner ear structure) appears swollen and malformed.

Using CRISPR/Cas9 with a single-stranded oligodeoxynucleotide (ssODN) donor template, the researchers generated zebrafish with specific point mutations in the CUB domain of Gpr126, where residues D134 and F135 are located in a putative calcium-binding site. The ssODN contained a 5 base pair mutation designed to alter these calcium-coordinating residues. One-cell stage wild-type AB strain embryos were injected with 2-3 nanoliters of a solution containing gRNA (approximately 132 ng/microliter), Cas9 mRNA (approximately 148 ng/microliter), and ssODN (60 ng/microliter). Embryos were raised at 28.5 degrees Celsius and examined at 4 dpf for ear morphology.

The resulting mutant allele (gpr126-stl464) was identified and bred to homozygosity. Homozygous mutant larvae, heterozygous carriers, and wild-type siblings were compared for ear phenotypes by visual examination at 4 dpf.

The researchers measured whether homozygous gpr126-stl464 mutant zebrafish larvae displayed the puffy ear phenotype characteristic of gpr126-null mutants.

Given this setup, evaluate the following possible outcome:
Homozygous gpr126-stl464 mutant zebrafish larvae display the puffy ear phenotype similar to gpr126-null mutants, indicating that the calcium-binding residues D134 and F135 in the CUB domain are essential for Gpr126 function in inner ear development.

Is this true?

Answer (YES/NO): YES